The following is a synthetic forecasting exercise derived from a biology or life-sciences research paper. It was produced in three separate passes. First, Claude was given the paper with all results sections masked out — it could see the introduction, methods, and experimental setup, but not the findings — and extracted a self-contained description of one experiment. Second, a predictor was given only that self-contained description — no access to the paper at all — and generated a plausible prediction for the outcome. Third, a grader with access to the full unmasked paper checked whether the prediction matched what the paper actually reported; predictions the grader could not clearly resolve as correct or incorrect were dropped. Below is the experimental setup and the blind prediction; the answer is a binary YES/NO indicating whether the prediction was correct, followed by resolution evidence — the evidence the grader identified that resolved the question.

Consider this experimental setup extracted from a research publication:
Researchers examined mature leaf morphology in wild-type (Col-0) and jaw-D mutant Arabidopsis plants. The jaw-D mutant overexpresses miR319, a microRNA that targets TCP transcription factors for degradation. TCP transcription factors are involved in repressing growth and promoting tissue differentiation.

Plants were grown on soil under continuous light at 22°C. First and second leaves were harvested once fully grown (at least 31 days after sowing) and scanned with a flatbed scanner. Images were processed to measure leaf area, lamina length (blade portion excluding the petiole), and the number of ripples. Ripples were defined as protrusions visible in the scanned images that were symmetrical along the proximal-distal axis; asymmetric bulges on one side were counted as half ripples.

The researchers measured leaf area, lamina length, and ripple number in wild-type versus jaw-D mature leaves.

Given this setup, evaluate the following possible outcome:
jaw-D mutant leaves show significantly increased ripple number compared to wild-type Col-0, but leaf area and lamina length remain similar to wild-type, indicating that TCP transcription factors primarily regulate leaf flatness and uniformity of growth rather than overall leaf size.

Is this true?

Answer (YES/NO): YES